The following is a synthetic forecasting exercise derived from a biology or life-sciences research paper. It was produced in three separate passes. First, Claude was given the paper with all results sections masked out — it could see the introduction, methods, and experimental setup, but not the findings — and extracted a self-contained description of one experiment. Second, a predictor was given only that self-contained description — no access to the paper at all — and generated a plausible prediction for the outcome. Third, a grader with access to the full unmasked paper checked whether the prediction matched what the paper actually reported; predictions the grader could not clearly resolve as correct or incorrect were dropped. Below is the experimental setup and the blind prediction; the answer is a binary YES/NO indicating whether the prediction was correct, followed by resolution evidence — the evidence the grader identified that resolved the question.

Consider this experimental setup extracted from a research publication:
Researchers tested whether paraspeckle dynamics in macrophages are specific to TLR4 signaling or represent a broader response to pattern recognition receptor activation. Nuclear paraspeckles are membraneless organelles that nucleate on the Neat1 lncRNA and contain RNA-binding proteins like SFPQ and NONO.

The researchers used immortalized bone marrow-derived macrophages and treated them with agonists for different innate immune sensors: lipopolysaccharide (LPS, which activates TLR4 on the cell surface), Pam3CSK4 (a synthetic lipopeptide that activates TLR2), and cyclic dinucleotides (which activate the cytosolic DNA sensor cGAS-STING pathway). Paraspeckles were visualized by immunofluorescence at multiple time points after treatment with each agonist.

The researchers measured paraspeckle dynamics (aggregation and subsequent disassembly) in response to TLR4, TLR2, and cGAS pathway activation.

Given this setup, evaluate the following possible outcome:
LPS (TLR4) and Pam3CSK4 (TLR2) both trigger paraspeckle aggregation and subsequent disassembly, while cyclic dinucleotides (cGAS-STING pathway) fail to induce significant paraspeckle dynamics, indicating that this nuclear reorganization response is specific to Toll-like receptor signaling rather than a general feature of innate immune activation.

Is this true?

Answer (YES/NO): NO